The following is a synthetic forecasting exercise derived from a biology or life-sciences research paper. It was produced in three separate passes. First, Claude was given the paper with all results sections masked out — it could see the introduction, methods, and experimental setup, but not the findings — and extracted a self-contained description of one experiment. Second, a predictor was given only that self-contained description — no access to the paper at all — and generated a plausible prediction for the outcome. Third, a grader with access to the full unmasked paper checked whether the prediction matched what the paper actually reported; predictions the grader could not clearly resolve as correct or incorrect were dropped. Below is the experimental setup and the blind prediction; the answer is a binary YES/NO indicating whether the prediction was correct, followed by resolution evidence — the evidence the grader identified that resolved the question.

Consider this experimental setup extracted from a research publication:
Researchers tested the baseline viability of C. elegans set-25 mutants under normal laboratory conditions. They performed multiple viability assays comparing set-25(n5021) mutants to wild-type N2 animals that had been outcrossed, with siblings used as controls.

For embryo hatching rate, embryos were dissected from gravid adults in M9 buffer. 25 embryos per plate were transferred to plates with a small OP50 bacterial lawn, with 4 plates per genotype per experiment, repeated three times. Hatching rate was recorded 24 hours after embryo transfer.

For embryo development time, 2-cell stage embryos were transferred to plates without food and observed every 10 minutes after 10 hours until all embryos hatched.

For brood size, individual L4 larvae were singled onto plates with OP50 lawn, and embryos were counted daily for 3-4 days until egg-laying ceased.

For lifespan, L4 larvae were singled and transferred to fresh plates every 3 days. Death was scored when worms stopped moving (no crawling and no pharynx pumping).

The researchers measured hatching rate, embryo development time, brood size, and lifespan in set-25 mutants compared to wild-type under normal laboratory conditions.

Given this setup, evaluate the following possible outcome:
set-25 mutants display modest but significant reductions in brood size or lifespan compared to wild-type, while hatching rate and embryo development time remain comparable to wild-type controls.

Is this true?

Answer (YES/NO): NO